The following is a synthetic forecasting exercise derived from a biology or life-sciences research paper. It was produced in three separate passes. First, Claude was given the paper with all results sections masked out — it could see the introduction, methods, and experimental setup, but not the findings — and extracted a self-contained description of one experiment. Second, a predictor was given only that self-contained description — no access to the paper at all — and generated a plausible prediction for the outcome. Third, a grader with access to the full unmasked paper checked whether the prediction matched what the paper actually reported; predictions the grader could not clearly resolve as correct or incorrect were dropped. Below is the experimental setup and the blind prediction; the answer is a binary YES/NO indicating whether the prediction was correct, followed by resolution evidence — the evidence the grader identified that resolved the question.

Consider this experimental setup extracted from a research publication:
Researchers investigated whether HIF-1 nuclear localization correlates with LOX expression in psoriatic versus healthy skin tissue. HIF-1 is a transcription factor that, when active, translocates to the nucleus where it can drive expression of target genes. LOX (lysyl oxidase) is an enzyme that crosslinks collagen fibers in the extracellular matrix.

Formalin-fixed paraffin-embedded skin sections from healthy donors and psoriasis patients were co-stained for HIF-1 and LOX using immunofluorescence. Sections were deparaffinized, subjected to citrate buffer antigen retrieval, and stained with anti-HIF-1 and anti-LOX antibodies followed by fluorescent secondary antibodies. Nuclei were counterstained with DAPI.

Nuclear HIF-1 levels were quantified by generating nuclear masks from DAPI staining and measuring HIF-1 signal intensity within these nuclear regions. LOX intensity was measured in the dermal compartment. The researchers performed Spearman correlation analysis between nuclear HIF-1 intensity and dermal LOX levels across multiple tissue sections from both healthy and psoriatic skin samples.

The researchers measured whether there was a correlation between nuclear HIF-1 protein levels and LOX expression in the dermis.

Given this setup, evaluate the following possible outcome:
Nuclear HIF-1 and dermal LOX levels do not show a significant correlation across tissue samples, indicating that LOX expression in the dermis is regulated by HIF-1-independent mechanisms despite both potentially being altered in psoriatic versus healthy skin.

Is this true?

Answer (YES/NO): NO